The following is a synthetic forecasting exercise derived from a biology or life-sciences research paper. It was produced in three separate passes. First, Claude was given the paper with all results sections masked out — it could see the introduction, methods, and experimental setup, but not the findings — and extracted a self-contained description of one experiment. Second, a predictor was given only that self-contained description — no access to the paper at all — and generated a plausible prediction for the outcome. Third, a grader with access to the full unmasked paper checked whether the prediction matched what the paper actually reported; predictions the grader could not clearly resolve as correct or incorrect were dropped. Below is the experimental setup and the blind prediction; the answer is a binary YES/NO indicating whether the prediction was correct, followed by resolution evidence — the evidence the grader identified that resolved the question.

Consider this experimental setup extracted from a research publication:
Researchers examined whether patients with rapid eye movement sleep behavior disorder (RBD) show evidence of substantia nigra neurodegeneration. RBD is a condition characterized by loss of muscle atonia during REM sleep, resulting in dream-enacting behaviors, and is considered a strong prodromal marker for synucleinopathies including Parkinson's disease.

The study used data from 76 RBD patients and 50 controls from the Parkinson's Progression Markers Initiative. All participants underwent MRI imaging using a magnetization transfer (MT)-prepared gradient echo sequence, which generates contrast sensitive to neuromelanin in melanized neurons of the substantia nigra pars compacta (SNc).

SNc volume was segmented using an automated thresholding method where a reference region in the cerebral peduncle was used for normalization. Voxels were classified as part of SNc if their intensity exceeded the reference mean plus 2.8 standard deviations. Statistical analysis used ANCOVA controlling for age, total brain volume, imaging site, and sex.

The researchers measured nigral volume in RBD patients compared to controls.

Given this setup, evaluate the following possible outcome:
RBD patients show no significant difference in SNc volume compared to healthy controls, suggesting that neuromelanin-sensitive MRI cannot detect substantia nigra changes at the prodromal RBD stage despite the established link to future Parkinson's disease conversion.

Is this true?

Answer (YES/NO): NO